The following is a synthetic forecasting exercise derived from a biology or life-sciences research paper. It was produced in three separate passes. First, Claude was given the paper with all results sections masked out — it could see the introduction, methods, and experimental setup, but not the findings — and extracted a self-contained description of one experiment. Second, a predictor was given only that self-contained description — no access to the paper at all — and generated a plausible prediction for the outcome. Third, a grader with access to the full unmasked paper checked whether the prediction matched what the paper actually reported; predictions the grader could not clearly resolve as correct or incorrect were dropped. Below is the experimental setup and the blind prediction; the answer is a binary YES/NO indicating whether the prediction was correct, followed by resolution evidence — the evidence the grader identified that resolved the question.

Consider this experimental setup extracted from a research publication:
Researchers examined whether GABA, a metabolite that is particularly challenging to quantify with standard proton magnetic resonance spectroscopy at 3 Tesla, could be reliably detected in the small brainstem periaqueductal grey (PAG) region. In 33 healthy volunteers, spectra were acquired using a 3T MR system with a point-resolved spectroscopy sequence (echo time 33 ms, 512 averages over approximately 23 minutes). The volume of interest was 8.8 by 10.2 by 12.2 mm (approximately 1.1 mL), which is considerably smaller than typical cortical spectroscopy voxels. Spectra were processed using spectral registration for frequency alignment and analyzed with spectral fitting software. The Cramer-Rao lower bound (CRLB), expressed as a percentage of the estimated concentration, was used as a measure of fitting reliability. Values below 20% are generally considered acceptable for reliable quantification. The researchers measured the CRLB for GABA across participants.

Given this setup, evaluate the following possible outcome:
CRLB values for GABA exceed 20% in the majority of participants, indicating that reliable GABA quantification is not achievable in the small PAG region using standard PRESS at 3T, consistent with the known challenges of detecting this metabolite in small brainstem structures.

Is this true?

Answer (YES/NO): NO